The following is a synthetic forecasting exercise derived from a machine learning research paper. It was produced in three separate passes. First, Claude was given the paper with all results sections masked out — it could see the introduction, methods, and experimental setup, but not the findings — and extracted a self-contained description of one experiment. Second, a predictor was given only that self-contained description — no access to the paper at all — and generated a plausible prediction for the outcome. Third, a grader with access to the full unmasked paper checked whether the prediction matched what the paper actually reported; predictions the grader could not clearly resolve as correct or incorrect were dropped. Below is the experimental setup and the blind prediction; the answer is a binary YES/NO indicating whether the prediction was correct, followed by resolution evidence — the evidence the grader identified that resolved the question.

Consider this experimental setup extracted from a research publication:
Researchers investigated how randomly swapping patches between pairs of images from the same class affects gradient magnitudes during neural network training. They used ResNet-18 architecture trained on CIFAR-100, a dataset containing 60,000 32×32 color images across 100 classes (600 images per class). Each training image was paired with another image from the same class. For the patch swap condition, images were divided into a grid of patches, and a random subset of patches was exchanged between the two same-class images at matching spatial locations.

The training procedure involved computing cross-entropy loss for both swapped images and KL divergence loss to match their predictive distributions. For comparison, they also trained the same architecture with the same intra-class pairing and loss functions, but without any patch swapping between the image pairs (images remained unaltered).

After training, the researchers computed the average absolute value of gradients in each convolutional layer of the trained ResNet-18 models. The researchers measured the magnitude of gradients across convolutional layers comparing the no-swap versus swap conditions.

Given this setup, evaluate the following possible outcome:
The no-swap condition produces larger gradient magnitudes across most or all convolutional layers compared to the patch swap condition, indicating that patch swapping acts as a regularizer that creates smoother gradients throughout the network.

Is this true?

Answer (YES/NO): NO